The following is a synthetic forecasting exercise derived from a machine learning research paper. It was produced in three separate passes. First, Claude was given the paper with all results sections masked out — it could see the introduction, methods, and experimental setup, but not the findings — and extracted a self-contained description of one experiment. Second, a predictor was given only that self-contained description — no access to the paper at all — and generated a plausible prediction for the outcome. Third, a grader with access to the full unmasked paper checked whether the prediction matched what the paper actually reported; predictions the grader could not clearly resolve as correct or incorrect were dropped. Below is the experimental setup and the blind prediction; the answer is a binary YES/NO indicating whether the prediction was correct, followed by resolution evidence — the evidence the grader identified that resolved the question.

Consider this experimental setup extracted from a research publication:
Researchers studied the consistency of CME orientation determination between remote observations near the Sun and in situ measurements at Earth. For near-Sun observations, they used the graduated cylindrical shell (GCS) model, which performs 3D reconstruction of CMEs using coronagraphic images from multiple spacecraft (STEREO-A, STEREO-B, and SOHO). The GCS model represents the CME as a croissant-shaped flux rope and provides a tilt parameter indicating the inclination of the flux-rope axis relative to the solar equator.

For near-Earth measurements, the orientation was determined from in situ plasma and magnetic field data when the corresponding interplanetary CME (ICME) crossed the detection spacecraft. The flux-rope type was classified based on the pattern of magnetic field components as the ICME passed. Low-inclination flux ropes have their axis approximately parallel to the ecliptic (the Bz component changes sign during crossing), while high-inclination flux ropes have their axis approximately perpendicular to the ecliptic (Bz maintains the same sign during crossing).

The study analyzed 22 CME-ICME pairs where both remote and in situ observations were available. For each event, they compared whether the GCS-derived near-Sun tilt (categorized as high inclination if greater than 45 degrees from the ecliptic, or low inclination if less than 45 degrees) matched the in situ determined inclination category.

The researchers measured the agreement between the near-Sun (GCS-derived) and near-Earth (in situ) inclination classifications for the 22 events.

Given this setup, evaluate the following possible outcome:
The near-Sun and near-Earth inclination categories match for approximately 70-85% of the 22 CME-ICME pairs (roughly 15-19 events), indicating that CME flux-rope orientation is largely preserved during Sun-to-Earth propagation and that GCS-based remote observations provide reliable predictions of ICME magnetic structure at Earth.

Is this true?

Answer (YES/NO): NO